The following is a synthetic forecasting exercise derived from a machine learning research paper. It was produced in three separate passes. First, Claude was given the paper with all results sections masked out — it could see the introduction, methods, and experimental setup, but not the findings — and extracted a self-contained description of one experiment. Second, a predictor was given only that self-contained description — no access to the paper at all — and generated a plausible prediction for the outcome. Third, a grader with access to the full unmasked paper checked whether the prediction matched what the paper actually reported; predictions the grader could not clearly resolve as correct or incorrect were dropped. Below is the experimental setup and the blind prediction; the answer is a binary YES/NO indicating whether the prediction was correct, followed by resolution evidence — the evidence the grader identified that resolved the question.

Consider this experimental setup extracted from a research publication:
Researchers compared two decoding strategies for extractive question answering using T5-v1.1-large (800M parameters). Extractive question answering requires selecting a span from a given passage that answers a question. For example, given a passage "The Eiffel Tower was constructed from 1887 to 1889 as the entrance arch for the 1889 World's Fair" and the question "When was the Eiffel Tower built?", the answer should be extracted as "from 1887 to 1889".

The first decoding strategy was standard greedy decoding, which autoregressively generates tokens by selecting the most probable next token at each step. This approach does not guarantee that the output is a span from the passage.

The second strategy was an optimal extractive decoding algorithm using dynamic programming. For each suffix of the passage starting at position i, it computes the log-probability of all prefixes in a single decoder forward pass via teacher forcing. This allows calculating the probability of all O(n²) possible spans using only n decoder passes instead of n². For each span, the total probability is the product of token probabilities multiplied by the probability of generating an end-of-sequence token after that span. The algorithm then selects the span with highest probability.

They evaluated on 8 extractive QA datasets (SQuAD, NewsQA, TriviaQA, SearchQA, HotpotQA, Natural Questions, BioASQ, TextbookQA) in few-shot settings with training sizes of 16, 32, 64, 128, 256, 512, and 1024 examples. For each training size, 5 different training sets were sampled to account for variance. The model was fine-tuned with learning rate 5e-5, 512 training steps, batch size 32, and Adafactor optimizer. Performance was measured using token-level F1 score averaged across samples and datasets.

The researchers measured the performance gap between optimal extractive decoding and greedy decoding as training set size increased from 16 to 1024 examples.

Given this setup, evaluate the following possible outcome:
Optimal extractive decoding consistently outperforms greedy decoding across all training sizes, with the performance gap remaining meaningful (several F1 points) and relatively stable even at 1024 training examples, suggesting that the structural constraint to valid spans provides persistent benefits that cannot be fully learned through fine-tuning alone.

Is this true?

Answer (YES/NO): NO